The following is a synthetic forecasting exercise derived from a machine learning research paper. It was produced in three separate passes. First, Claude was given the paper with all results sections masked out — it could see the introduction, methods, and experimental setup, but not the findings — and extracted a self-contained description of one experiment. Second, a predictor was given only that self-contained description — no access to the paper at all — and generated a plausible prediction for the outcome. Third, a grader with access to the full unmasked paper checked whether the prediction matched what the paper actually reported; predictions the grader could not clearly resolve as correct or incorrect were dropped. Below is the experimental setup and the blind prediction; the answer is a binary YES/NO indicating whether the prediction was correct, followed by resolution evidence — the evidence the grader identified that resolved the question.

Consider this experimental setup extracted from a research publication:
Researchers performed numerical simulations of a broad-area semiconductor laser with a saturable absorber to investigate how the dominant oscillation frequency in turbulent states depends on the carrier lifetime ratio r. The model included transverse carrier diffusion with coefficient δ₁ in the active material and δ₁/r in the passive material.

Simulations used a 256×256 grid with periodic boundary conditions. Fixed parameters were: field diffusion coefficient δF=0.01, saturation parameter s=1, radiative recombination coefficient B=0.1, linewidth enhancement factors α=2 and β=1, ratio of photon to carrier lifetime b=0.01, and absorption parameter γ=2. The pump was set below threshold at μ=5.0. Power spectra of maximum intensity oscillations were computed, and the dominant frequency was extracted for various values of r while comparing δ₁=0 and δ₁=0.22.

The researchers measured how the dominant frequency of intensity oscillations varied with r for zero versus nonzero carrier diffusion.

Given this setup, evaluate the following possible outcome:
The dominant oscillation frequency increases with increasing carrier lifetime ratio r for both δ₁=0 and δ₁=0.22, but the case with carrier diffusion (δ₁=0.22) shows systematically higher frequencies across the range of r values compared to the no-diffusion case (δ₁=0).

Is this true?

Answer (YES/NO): NO